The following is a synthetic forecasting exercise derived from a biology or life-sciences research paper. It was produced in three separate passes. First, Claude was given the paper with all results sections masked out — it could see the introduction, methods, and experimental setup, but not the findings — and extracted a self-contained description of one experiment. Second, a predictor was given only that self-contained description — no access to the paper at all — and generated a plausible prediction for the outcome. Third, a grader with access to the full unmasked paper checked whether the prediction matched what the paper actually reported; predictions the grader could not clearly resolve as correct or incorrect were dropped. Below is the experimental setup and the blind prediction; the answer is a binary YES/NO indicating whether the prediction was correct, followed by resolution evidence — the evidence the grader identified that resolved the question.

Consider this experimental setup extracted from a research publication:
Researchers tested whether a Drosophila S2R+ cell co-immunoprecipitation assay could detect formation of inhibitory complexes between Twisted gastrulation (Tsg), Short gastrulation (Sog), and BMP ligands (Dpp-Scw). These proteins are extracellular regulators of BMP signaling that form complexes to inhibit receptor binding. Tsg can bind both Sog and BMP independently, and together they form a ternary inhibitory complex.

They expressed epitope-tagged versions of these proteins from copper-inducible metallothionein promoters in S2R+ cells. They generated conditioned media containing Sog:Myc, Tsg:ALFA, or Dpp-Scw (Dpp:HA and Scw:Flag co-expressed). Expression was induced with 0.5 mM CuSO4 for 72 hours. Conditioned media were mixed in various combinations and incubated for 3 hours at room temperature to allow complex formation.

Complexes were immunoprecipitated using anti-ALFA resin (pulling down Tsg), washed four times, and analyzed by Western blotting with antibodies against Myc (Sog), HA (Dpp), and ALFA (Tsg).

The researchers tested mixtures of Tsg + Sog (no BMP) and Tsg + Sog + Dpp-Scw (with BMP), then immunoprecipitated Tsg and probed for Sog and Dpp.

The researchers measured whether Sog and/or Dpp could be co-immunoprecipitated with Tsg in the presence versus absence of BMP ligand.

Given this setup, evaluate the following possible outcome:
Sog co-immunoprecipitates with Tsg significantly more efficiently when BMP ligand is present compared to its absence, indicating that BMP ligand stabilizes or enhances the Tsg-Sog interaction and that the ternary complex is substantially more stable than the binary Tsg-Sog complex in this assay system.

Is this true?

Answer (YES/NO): YES